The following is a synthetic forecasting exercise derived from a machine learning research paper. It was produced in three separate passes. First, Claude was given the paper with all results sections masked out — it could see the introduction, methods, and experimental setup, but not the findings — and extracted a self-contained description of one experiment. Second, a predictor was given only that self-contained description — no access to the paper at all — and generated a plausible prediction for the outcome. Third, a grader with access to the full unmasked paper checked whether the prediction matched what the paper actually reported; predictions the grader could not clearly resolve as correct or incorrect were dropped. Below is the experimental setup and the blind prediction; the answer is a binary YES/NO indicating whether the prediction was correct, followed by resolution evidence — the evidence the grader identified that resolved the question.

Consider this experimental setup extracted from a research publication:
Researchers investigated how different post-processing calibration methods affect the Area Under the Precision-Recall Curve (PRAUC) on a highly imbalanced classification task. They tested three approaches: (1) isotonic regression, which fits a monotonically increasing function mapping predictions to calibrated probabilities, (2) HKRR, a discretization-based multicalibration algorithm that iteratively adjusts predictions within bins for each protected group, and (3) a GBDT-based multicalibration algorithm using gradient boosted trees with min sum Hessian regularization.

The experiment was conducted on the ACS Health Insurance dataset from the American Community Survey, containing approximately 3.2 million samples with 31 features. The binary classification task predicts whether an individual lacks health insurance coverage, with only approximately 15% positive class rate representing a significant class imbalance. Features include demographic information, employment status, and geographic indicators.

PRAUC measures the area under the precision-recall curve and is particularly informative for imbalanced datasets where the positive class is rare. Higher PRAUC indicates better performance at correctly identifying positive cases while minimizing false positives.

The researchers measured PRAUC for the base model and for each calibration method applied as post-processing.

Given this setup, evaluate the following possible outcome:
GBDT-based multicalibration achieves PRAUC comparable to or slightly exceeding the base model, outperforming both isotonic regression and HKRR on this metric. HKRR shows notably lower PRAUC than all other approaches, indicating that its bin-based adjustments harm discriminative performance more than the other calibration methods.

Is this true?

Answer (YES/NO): NO